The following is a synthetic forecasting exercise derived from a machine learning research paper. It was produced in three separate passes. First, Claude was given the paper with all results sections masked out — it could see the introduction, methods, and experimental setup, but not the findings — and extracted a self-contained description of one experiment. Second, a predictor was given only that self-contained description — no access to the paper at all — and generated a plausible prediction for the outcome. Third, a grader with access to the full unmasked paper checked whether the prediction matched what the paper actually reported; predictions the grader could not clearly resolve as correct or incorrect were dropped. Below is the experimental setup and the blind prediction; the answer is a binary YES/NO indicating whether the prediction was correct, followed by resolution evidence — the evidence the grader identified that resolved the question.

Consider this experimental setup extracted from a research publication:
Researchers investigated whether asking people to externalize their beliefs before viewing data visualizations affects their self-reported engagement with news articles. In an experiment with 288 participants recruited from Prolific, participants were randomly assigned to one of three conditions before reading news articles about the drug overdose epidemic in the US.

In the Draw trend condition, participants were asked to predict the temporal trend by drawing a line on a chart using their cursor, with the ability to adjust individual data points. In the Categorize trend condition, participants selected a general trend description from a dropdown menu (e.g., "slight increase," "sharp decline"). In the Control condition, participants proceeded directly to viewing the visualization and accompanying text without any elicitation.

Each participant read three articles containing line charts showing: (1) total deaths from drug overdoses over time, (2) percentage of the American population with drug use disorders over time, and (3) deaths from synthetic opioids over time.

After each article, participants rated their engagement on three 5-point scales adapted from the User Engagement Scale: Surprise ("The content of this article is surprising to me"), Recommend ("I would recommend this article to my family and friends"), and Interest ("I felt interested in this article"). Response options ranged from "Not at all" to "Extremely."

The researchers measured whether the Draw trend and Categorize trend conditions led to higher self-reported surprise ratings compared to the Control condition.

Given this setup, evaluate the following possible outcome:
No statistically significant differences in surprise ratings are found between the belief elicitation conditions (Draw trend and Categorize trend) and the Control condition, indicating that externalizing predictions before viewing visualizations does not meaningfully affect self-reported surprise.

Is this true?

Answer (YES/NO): NO